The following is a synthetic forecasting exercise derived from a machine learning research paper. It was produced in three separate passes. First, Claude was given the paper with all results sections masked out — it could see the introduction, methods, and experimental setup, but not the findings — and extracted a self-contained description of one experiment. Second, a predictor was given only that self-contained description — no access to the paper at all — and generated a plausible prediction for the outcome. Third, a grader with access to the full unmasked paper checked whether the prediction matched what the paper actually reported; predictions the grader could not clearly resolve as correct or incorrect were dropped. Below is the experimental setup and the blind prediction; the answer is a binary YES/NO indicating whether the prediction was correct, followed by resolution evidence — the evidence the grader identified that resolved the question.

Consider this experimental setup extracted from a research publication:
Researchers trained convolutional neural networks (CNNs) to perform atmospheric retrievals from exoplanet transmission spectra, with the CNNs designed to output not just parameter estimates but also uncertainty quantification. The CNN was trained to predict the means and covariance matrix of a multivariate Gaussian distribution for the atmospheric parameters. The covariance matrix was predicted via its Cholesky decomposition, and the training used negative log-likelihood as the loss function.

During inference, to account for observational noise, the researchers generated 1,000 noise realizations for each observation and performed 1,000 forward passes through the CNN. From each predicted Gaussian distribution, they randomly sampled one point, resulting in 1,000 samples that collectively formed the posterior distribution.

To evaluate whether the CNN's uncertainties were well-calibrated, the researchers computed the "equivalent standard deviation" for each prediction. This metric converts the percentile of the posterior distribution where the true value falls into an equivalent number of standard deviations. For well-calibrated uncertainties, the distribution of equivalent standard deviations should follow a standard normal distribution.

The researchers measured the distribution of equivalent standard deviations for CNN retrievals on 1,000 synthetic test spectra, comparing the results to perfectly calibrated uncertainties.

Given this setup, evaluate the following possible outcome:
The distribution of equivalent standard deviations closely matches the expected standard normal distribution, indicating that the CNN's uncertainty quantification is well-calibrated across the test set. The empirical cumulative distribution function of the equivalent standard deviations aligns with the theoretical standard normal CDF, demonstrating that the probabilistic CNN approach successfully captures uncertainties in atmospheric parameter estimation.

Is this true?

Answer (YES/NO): YES